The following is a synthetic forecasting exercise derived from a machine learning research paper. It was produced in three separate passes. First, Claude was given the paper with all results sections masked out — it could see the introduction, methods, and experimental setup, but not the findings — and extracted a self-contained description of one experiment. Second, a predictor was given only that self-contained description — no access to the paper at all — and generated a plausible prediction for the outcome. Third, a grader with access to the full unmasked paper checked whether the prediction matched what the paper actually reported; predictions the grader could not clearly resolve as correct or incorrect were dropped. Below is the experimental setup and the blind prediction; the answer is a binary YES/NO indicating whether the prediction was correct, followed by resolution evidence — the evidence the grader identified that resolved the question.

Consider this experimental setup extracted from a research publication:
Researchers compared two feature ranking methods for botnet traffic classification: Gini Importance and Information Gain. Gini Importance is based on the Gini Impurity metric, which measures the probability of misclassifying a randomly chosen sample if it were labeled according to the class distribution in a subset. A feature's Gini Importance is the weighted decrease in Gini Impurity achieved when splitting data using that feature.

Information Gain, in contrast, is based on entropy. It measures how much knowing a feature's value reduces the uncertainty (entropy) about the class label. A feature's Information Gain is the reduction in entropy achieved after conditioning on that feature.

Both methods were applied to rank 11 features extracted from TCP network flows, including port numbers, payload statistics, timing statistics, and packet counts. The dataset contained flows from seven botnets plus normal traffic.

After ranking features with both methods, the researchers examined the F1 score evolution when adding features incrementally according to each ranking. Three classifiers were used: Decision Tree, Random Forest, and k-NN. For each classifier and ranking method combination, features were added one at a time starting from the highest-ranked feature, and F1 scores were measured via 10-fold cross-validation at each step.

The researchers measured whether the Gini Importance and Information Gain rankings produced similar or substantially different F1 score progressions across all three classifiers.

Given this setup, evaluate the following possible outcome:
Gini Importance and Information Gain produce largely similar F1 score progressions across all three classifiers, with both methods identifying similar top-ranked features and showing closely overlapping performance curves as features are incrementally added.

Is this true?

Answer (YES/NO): NO